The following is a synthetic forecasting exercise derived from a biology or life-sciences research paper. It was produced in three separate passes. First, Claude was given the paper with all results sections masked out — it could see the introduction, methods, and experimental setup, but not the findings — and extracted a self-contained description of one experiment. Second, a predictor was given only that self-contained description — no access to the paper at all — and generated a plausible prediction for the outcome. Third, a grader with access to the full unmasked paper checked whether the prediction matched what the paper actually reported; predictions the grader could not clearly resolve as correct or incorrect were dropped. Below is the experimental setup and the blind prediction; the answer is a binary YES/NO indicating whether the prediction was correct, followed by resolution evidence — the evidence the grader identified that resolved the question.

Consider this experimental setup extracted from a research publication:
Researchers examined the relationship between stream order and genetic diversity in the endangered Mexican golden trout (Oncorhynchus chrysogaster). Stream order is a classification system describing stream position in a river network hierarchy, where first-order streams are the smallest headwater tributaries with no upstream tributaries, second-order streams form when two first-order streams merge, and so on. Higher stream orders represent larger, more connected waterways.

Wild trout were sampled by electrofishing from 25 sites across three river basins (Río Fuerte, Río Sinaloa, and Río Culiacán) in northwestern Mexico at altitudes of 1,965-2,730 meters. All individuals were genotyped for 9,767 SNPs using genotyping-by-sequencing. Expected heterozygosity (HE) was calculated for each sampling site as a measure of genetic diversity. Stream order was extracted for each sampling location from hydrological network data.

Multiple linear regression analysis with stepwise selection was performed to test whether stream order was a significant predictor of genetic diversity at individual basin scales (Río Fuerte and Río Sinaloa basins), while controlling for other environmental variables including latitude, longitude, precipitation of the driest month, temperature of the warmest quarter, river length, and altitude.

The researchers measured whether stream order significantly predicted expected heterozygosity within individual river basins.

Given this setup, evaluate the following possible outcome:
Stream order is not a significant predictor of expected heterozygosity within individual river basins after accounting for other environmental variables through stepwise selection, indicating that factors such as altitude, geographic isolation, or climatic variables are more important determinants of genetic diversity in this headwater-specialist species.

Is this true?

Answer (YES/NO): NO